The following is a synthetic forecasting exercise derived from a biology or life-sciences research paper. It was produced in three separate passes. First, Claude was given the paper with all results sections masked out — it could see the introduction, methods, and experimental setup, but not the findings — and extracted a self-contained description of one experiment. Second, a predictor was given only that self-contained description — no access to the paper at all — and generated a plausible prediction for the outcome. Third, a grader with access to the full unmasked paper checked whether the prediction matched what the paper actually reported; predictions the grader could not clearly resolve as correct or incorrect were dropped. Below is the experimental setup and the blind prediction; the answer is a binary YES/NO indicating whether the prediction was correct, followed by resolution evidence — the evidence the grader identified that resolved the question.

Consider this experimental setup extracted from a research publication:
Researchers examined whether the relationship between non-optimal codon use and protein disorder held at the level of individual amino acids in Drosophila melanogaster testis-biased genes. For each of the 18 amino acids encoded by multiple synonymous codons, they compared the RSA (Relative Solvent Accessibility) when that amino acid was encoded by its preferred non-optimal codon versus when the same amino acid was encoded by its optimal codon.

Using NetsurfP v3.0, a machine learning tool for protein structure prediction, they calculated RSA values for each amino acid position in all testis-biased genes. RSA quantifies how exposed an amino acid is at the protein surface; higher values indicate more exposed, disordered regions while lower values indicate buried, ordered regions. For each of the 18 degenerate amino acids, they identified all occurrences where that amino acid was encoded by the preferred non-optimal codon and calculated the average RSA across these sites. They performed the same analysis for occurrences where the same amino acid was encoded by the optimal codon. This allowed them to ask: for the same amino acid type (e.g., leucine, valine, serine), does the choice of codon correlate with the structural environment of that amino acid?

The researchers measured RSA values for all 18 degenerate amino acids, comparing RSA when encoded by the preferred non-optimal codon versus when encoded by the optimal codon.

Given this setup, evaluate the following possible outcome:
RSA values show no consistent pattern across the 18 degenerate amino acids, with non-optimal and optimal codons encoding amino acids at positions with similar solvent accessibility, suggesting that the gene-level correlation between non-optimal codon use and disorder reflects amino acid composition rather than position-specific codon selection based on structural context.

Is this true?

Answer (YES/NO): NO